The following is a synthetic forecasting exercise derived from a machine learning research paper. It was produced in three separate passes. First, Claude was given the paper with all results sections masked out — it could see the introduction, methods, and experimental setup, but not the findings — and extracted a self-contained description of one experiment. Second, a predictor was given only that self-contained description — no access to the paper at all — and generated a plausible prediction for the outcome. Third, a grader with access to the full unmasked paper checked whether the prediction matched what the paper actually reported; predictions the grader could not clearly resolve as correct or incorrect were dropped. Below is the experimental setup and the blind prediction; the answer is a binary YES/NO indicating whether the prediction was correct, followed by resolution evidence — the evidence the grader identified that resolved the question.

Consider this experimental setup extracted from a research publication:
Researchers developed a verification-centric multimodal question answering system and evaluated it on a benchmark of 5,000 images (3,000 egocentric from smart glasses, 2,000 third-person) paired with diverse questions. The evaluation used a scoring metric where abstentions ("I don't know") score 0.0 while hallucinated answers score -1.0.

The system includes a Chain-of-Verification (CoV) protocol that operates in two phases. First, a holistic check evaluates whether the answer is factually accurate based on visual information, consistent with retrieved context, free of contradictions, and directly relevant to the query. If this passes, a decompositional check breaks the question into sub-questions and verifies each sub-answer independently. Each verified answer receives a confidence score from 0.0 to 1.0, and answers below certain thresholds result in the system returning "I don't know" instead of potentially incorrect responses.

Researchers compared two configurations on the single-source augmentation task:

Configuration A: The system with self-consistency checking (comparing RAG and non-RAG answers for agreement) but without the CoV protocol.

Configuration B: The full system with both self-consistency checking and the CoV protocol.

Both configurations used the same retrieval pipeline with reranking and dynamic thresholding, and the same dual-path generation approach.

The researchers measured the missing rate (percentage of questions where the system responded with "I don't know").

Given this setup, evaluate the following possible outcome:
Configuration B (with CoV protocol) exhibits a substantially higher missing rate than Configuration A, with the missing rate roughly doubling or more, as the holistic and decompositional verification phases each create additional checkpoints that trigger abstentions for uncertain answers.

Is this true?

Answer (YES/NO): NO